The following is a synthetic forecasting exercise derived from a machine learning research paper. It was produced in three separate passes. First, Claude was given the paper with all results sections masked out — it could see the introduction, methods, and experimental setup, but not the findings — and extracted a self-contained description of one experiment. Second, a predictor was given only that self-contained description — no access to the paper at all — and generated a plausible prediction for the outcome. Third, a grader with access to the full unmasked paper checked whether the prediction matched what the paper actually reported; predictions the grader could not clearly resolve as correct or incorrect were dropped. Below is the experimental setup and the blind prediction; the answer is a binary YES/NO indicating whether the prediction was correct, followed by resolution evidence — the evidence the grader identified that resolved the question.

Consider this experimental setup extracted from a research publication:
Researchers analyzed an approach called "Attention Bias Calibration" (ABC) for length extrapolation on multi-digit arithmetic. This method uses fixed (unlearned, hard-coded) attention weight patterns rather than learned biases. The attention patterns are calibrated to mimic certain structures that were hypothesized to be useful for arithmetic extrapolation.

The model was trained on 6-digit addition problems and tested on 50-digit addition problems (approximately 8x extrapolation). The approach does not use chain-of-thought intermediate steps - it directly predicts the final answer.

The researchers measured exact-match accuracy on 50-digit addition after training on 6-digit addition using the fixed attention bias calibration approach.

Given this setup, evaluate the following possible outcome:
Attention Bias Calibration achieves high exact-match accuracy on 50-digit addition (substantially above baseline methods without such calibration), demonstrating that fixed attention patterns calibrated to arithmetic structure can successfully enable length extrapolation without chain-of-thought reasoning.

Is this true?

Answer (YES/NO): YES